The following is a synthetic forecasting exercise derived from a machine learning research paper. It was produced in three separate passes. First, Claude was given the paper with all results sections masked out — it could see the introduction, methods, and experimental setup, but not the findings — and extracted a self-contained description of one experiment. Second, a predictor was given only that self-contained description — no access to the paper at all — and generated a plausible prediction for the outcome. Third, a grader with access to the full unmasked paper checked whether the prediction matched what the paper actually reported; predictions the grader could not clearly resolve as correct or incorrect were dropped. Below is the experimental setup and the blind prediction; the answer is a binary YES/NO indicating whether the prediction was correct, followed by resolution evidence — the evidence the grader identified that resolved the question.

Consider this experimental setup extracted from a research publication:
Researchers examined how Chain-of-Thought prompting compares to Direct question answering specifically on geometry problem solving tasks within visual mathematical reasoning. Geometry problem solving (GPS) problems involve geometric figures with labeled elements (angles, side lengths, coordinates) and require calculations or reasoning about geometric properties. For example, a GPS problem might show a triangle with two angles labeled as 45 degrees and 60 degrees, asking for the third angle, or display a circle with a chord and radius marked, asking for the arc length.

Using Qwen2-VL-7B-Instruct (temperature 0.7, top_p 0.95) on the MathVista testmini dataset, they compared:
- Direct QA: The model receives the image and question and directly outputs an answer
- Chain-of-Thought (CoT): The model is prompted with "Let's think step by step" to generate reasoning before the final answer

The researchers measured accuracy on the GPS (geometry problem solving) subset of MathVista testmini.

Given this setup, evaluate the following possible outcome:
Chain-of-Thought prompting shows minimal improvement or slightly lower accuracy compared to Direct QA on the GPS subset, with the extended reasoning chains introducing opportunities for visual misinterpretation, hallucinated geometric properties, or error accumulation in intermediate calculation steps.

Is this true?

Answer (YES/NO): NO